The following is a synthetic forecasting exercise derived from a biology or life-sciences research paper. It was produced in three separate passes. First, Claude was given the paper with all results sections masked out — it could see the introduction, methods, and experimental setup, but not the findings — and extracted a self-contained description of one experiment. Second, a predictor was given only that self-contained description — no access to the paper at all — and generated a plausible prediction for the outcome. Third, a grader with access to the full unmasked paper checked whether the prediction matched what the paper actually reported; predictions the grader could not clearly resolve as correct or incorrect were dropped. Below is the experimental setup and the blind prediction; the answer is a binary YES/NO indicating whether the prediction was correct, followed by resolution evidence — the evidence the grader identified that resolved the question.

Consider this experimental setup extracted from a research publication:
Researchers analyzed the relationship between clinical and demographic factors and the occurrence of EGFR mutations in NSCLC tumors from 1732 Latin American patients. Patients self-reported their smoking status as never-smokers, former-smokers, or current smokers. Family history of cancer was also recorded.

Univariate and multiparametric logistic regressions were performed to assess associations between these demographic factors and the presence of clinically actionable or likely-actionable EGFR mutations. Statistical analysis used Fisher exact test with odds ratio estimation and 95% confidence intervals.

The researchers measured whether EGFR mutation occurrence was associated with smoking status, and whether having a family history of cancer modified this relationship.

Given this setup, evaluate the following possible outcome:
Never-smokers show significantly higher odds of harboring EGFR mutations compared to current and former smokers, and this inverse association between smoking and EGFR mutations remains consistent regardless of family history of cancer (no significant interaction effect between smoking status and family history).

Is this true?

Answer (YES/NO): NO